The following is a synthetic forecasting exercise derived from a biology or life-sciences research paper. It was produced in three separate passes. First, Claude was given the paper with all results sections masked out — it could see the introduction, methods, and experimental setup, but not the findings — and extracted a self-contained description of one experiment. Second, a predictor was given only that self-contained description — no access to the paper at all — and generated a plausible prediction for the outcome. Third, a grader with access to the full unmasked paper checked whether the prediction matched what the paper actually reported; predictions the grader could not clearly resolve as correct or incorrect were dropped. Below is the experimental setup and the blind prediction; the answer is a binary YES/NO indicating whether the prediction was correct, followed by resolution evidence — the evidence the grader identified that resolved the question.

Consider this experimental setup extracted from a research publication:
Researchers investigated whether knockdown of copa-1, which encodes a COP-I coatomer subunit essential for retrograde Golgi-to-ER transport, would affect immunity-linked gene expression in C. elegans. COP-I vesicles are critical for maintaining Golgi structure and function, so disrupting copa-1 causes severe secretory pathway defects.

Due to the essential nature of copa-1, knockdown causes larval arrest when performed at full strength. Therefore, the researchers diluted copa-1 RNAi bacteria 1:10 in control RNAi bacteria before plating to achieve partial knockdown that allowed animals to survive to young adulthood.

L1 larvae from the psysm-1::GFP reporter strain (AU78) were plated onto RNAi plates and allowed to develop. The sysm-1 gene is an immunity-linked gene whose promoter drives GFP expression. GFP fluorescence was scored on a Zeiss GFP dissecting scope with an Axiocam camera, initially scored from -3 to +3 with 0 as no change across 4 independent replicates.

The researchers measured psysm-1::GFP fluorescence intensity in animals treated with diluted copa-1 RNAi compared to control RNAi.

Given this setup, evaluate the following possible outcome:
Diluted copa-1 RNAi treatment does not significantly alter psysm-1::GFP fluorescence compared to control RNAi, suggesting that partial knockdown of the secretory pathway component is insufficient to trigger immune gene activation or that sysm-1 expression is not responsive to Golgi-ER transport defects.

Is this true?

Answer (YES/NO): NO